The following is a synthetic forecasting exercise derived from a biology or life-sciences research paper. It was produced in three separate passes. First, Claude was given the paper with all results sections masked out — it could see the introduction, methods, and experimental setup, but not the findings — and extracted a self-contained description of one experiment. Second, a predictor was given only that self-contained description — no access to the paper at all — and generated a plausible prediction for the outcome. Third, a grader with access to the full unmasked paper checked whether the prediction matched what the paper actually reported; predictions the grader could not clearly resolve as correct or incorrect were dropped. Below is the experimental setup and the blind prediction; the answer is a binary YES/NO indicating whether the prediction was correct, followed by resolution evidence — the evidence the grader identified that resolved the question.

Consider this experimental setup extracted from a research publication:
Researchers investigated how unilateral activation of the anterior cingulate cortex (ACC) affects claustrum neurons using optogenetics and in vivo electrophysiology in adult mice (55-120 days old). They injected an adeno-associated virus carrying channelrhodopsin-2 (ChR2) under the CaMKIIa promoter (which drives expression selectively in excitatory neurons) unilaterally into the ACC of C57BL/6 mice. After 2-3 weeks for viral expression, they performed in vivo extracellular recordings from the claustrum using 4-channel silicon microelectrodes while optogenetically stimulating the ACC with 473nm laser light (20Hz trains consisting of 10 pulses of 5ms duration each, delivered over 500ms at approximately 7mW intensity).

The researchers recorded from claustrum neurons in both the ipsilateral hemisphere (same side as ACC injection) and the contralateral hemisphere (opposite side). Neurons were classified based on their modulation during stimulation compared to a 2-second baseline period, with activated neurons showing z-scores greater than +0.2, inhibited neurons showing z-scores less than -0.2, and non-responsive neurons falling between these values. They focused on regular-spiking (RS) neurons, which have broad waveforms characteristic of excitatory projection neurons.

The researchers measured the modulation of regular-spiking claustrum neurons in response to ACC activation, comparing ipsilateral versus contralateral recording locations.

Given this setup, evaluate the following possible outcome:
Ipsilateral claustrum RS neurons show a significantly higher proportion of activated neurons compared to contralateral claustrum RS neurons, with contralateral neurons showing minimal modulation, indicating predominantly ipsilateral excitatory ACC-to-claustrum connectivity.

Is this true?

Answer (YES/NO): NO